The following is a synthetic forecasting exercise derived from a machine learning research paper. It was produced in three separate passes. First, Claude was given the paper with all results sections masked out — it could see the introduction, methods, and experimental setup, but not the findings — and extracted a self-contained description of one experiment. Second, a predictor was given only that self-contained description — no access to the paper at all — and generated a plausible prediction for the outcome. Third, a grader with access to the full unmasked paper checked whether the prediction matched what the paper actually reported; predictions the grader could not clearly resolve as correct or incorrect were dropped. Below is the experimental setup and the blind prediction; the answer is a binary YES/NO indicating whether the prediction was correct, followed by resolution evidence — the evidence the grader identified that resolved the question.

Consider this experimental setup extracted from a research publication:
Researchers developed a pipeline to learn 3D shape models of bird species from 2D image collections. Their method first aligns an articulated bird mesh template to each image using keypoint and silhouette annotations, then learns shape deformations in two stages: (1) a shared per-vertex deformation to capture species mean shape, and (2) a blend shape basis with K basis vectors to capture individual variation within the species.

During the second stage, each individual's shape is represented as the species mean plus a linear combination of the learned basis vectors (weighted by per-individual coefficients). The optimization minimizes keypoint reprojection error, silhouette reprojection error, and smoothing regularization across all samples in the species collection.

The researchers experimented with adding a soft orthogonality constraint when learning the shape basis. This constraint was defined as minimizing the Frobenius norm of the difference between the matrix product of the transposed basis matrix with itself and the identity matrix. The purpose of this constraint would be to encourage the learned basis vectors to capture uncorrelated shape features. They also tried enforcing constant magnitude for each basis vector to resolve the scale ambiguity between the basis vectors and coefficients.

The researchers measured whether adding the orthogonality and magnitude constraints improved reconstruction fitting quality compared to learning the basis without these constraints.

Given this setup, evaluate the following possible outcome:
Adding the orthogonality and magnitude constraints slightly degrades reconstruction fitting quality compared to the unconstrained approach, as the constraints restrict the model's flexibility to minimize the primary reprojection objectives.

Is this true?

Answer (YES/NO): NO